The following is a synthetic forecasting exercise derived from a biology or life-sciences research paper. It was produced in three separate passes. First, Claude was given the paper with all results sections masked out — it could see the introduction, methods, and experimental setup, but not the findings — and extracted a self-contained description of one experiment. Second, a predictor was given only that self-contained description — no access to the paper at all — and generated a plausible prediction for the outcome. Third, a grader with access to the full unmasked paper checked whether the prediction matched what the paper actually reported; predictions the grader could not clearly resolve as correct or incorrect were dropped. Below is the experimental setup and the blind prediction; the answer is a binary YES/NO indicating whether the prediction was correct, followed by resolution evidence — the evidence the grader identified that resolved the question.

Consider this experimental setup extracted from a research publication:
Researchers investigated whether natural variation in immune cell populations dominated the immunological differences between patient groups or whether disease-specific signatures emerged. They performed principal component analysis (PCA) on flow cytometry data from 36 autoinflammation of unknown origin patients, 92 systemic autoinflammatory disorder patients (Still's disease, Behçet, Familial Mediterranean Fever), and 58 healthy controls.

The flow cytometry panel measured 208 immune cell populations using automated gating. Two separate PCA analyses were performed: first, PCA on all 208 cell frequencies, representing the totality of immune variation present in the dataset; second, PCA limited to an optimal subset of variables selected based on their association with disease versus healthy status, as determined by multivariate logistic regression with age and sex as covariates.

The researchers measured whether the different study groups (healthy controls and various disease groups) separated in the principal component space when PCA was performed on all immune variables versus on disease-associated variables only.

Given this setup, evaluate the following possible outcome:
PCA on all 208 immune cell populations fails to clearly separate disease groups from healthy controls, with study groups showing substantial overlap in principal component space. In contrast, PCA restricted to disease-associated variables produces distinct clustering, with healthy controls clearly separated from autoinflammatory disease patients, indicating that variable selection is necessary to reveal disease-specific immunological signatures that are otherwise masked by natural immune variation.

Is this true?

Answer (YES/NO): YES